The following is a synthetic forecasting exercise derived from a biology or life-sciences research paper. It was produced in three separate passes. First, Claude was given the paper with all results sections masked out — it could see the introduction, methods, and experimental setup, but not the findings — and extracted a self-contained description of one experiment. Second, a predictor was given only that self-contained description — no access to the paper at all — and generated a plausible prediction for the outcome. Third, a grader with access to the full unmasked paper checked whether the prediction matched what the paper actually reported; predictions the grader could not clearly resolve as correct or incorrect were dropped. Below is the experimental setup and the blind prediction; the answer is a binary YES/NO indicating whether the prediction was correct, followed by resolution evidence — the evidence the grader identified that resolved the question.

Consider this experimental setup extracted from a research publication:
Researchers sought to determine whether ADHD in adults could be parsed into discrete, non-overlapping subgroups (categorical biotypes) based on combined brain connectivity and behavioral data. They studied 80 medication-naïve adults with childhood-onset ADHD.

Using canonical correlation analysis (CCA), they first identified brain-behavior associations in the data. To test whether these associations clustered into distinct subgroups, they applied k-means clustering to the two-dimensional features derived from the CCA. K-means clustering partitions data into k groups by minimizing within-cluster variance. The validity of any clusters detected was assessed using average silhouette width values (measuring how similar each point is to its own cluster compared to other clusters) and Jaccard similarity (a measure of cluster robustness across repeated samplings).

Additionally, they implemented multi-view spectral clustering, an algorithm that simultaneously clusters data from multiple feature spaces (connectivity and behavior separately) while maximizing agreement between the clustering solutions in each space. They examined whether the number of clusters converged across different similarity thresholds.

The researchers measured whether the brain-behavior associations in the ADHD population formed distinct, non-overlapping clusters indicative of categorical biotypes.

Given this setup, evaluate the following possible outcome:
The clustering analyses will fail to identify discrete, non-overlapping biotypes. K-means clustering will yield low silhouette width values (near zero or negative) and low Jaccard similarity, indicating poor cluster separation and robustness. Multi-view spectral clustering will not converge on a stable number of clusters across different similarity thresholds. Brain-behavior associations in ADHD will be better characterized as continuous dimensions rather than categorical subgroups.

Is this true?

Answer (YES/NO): NO